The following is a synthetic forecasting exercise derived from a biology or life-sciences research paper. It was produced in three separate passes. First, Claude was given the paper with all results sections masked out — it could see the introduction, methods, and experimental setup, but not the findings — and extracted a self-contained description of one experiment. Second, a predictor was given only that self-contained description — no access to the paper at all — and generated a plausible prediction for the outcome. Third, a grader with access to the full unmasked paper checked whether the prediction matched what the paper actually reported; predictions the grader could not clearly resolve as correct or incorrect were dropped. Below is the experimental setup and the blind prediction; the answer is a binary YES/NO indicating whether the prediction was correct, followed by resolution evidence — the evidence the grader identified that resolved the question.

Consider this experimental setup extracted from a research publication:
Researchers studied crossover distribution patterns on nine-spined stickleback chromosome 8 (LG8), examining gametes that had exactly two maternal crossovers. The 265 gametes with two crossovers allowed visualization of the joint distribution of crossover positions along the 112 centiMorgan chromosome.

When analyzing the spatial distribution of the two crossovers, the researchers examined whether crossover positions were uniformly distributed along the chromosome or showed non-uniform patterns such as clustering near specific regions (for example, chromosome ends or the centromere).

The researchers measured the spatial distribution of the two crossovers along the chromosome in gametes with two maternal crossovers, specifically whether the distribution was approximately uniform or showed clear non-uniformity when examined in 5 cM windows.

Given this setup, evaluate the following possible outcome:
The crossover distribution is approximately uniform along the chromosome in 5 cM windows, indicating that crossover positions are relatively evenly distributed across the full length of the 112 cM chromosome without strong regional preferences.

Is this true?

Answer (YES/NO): YES